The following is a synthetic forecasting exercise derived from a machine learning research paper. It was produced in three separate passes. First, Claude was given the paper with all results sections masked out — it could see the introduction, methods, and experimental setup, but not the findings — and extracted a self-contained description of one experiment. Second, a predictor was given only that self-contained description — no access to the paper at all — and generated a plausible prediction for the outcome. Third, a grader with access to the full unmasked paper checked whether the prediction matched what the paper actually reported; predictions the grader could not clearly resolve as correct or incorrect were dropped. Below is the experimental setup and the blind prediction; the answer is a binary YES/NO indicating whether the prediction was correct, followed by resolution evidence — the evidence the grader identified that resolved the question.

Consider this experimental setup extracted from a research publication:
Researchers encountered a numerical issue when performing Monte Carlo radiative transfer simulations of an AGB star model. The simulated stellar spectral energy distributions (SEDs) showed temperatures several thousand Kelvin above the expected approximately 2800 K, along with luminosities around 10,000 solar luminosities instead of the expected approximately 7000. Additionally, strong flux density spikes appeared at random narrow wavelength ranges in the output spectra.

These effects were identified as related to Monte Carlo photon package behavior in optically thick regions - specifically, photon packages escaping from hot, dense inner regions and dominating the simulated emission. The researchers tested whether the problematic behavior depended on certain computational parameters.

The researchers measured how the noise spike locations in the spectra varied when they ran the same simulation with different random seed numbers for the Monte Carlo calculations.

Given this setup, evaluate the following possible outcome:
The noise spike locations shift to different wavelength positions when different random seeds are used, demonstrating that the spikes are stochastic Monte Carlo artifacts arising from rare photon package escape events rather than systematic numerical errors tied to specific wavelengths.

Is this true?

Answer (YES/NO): YES